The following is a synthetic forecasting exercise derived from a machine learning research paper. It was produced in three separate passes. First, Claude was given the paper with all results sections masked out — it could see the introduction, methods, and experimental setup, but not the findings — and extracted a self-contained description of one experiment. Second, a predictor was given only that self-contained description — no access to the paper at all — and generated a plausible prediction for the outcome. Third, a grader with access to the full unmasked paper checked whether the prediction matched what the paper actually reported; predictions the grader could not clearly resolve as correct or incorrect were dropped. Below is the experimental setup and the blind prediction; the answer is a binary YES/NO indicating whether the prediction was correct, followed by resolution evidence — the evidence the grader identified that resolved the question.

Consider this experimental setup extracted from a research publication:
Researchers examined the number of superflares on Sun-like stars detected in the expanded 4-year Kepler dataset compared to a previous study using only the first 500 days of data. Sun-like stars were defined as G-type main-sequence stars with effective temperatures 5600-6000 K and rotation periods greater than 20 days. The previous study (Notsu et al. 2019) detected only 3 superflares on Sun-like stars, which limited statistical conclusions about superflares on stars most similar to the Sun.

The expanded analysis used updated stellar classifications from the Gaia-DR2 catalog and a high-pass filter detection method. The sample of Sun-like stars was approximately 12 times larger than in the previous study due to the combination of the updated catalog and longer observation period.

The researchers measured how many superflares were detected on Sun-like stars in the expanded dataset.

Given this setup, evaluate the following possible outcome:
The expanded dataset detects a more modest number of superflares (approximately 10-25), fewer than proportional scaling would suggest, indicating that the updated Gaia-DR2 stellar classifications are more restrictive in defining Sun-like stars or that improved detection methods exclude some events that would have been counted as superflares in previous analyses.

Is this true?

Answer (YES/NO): NO